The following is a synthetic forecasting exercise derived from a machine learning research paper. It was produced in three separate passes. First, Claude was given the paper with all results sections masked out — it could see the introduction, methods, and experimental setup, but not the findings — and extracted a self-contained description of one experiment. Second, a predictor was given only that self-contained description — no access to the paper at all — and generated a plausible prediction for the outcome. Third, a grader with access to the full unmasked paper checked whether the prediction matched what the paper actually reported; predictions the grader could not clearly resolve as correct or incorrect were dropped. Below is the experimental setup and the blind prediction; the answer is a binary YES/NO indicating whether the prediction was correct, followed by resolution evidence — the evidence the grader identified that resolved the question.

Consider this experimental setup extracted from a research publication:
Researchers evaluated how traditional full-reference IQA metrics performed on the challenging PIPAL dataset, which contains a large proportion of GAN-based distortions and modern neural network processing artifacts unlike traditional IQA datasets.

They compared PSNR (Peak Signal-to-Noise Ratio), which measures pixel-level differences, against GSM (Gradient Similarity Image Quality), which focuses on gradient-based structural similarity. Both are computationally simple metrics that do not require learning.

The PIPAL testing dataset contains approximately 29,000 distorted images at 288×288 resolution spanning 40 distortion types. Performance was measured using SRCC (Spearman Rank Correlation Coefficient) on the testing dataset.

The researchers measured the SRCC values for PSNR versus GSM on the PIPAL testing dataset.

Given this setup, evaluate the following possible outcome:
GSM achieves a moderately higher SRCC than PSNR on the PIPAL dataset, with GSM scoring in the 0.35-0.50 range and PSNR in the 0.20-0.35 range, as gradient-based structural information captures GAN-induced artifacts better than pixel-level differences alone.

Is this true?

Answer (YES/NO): YES